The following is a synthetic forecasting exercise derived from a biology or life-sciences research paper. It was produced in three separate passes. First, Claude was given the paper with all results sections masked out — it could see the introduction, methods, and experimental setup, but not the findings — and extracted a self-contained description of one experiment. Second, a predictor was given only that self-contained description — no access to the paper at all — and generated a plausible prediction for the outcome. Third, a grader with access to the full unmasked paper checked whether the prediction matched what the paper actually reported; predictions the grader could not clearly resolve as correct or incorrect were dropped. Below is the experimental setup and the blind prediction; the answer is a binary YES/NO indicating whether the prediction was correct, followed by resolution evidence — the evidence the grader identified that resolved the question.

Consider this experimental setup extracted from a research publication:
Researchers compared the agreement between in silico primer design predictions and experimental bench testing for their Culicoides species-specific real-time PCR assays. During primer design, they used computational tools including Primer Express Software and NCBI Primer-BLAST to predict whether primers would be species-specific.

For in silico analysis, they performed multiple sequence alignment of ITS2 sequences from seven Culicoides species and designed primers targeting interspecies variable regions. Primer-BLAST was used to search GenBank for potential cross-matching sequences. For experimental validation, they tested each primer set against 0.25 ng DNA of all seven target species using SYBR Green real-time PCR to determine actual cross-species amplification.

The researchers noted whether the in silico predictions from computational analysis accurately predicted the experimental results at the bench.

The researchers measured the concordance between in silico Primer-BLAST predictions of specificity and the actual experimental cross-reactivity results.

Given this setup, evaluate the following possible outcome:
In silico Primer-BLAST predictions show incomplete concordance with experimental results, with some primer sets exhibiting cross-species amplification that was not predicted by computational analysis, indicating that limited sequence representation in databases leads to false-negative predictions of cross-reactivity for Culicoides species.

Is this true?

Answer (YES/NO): NO